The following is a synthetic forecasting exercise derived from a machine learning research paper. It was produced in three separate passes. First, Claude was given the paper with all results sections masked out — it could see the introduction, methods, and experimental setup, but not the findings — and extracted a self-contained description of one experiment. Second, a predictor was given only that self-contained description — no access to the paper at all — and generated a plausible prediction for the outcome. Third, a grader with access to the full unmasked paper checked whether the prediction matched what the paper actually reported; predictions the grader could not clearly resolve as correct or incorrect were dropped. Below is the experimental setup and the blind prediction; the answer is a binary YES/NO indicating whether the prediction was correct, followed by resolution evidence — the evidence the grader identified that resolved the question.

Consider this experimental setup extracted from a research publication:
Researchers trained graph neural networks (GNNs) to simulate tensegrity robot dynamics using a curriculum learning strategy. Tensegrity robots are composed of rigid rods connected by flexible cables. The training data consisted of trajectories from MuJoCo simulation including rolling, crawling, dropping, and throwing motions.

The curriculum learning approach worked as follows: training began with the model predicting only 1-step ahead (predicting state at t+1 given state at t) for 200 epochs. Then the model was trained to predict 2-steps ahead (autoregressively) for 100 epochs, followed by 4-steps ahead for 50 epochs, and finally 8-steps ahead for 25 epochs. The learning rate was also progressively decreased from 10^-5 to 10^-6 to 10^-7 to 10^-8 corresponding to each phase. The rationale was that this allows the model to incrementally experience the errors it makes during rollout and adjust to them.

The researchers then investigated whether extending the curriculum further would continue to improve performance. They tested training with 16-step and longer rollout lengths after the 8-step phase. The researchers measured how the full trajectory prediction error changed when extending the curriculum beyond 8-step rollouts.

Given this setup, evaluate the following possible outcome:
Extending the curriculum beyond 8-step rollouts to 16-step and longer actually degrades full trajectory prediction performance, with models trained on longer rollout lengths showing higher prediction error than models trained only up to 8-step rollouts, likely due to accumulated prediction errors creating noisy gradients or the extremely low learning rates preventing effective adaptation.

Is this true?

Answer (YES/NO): NO